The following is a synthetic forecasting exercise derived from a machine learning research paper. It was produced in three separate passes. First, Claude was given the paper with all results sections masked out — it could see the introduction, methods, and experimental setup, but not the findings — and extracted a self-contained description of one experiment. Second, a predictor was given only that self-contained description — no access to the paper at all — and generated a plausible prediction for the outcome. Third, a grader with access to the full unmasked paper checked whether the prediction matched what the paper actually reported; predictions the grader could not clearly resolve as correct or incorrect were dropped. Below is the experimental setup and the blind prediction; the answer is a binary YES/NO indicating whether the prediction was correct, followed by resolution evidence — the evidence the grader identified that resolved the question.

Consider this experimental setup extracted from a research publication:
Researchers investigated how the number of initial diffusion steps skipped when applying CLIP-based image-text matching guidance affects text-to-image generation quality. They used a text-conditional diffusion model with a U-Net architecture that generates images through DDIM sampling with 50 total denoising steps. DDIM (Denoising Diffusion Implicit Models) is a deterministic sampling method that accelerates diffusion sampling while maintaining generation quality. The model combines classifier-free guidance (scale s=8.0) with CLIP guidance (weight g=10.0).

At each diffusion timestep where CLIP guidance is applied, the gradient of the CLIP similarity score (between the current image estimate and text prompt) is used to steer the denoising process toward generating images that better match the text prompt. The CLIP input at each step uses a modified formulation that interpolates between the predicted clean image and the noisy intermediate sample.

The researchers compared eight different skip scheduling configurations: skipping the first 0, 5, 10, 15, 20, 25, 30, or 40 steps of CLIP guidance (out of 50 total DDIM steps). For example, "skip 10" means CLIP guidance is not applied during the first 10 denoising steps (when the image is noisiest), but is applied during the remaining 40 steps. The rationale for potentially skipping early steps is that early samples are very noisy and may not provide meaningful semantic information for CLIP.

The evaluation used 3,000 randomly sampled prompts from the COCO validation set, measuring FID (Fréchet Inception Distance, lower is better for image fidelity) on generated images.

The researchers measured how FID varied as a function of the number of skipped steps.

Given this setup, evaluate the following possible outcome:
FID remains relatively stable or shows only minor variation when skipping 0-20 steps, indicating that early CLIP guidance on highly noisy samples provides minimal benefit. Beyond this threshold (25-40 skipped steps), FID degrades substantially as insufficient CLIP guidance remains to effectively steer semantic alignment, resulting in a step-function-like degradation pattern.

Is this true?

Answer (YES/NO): NO